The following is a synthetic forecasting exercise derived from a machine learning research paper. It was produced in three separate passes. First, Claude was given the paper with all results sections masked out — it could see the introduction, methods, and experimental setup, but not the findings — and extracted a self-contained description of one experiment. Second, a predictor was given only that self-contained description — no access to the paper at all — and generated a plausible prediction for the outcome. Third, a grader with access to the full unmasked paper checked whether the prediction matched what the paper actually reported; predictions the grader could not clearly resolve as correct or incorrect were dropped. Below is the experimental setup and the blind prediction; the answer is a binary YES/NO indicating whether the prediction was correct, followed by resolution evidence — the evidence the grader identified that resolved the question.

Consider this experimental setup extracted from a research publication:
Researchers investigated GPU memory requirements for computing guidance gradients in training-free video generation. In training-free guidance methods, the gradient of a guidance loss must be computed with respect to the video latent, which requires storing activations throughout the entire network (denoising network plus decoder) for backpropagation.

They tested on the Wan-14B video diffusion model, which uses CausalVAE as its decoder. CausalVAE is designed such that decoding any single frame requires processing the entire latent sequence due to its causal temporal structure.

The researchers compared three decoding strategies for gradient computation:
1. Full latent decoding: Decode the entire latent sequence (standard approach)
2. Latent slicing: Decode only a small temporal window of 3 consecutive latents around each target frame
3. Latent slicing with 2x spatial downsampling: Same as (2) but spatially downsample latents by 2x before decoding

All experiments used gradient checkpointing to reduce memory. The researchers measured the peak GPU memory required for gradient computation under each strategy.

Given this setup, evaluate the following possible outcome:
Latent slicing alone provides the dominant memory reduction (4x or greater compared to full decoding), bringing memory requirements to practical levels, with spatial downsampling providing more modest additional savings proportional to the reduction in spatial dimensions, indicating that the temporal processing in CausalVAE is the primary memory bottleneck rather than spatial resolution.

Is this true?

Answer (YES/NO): NO